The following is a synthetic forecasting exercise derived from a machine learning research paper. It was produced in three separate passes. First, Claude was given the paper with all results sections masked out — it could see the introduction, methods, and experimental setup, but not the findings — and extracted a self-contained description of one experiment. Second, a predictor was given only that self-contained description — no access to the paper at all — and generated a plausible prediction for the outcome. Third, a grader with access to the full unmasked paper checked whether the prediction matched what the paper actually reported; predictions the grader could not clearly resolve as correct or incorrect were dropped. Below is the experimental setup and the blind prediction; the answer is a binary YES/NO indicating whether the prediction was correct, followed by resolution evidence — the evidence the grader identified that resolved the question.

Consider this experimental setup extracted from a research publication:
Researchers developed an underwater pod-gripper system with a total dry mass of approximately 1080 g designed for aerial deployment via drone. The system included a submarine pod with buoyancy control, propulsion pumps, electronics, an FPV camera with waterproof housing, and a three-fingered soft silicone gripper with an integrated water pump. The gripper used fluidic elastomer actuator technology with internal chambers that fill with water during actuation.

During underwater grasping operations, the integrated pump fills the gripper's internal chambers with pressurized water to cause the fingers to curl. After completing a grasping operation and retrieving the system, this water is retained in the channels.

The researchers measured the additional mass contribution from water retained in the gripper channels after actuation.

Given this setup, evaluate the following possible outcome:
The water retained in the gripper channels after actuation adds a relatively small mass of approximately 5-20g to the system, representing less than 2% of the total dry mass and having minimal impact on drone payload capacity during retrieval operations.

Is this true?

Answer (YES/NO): NO